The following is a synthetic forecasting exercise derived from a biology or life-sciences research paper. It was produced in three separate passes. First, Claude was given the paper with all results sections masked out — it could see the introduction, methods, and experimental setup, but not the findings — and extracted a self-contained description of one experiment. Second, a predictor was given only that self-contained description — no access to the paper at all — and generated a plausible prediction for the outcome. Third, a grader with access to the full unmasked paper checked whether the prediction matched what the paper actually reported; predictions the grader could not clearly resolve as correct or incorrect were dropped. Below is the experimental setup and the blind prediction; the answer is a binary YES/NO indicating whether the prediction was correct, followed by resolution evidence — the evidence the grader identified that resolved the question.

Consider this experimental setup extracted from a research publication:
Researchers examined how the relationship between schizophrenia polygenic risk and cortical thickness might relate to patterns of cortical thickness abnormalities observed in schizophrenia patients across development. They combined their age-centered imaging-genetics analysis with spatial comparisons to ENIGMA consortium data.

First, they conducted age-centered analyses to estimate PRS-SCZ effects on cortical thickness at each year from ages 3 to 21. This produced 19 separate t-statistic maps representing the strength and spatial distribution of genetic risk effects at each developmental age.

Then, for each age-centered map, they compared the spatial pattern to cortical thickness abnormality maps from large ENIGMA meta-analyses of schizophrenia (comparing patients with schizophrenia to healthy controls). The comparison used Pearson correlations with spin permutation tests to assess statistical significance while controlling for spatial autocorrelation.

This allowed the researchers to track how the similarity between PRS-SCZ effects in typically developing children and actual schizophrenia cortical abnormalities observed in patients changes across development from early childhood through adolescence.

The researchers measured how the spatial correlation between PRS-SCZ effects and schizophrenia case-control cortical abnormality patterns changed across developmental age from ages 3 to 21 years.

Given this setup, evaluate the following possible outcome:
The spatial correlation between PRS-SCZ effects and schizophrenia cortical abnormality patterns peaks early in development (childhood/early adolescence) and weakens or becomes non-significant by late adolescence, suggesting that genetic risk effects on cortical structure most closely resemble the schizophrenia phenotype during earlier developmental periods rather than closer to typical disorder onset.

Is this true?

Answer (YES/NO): NO